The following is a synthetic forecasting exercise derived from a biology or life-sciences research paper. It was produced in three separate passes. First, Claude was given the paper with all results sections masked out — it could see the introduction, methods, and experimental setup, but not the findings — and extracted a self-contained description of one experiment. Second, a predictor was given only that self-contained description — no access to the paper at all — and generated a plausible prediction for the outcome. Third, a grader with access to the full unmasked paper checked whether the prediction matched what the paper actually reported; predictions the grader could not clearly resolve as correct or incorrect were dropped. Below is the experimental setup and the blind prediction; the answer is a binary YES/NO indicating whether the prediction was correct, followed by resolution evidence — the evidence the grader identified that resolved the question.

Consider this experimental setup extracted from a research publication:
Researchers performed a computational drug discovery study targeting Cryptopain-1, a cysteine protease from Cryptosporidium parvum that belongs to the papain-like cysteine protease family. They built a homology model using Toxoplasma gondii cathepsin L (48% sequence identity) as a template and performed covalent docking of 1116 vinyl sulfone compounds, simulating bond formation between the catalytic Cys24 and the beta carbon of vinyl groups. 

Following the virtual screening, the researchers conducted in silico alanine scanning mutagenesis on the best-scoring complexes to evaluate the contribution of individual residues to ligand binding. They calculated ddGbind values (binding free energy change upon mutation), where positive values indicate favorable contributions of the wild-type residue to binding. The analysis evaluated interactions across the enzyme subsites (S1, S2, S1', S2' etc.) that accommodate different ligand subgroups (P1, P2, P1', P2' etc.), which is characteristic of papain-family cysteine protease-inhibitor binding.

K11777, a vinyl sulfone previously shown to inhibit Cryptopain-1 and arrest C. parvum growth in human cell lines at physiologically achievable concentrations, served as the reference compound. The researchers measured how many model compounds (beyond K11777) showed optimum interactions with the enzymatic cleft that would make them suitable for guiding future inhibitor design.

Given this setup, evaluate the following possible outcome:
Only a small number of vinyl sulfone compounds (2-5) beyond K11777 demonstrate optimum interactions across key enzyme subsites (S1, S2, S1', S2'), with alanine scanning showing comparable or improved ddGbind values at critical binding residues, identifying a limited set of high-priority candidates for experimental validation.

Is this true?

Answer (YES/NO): YES